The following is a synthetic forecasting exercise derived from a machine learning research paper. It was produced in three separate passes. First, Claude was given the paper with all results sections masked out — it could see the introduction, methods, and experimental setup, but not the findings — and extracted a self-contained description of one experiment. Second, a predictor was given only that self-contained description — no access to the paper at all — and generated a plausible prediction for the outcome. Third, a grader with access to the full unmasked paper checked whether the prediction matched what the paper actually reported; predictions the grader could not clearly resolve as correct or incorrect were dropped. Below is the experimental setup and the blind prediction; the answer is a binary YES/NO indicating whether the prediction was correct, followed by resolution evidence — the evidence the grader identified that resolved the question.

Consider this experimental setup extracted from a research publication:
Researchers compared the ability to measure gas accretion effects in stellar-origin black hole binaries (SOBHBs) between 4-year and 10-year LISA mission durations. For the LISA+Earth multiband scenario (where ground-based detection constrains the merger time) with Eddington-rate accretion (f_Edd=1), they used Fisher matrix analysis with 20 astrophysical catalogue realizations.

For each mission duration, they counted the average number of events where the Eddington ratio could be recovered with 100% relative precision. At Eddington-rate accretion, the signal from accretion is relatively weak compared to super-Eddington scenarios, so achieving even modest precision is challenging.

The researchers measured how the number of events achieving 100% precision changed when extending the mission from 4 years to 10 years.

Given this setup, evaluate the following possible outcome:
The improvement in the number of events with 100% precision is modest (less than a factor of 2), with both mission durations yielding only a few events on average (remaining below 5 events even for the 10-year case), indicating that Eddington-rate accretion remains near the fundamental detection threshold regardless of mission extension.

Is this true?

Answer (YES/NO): NO